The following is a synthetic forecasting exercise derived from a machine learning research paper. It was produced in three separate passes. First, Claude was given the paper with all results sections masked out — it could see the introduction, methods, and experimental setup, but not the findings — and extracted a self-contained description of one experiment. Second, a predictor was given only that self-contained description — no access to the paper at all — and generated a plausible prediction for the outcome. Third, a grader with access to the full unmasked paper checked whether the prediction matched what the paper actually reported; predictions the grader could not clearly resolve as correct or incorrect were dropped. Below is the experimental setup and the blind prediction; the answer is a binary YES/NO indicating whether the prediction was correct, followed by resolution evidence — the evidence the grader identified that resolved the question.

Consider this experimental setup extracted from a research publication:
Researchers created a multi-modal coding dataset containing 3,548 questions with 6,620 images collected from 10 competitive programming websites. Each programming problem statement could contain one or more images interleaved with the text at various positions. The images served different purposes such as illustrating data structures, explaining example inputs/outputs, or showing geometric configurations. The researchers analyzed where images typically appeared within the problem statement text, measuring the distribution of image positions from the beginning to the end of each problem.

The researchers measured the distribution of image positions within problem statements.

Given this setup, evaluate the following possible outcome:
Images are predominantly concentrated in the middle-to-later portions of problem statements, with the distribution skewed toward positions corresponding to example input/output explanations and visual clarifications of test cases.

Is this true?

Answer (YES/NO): NO